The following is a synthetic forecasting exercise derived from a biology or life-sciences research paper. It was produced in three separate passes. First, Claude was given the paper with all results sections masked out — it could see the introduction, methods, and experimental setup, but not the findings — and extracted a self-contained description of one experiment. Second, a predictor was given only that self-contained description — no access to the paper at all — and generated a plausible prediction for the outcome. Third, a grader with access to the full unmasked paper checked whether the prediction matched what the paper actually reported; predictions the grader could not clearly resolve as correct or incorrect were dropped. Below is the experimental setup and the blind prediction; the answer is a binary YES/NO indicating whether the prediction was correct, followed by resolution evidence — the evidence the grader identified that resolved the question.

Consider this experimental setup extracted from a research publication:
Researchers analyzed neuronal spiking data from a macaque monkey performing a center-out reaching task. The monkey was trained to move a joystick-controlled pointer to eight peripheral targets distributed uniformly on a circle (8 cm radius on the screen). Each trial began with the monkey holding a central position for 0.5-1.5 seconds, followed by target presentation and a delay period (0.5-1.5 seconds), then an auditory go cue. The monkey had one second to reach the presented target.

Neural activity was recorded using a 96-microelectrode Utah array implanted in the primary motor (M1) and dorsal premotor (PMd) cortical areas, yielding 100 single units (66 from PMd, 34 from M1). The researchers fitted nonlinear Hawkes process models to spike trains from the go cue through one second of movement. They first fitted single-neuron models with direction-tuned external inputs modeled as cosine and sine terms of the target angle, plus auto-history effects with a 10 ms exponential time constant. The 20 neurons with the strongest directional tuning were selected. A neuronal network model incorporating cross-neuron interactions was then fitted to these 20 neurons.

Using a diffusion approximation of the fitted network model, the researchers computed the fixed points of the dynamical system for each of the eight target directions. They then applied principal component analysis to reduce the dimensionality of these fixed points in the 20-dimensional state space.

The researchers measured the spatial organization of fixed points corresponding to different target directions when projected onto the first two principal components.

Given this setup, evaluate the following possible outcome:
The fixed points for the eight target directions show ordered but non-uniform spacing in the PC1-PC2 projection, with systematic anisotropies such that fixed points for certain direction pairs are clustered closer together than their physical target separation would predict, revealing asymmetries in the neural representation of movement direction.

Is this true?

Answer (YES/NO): NO